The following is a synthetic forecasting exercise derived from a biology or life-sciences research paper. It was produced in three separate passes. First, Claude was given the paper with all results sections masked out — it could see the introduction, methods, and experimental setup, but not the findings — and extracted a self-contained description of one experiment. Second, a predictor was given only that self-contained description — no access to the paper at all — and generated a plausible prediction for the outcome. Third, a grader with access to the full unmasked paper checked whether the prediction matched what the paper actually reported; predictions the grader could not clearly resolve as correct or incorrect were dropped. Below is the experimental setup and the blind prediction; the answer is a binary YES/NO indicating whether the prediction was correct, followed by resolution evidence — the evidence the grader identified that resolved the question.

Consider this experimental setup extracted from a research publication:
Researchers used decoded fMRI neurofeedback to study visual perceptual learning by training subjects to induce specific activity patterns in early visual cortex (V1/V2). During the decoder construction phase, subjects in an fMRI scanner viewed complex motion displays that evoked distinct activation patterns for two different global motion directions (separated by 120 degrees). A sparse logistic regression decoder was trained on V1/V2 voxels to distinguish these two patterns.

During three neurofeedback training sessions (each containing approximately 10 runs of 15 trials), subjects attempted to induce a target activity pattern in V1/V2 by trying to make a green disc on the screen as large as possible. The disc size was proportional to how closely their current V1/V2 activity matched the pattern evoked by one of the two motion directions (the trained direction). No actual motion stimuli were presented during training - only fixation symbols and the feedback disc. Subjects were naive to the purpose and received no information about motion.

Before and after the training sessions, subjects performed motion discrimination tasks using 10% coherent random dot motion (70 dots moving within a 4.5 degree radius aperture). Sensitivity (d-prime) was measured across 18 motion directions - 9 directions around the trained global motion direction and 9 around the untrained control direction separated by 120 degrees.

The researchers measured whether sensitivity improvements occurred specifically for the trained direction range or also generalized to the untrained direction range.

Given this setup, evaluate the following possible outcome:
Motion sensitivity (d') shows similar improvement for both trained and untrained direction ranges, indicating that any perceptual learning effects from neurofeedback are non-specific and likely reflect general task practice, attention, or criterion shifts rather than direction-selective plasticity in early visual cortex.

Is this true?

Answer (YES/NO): NO